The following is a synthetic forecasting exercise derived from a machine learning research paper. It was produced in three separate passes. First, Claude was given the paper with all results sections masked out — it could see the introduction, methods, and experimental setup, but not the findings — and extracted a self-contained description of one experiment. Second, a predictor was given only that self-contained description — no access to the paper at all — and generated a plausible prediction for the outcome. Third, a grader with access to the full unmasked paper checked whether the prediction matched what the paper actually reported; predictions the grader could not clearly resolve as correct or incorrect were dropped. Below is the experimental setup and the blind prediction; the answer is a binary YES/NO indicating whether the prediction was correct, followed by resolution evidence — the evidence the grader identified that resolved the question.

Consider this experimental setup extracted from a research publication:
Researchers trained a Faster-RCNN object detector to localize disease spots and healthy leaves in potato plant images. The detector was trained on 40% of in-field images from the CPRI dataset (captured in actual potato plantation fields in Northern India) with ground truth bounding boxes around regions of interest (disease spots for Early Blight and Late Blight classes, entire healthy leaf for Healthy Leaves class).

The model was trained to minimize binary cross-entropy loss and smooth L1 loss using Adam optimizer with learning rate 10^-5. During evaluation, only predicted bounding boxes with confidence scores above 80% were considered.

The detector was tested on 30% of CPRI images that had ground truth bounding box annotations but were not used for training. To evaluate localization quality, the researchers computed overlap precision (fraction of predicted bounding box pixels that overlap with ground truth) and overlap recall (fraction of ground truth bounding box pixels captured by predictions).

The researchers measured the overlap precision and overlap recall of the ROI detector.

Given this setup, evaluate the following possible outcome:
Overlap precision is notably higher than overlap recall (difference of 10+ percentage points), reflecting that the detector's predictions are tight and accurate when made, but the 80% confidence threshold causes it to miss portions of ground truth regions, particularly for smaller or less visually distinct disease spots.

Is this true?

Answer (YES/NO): NO